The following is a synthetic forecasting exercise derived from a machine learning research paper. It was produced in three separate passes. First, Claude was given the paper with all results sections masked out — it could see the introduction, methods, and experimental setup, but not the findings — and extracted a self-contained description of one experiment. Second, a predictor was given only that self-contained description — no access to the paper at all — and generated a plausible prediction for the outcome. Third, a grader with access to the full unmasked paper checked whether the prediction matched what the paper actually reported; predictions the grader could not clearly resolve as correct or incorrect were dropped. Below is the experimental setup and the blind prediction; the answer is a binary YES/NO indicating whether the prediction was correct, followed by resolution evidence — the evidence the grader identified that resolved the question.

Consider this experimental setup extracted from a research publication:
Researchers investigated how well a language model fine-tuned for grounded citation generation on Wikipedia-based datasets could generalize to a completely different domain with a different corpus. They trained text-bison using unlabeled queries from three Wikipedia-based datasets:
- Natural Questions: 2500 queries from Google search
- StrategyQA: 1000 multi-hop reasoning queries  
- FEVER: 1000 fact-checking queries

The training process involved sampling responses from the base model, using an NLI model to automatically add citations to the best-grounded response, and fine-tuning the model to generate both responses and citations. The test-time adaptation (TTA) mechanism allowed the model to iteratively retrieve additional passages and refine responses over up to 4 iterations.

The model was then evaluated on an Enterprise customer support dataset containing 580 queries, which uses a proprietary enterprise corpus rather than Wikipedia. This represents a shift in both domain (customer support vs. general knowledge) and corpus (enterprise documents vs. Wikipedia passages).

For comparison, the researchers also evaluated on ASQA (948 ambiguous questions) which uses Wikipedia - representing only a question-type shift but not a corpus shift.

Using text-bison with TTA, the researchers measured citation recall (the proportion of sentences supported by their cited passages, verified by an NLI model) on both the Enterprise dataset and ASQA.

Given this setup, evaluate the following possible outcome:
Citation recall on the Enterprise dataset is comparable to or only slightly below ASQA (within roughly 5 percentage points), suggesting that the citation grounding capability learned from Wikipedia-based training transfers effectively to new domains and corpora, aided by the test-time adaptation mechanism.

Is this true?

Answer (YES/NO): NO